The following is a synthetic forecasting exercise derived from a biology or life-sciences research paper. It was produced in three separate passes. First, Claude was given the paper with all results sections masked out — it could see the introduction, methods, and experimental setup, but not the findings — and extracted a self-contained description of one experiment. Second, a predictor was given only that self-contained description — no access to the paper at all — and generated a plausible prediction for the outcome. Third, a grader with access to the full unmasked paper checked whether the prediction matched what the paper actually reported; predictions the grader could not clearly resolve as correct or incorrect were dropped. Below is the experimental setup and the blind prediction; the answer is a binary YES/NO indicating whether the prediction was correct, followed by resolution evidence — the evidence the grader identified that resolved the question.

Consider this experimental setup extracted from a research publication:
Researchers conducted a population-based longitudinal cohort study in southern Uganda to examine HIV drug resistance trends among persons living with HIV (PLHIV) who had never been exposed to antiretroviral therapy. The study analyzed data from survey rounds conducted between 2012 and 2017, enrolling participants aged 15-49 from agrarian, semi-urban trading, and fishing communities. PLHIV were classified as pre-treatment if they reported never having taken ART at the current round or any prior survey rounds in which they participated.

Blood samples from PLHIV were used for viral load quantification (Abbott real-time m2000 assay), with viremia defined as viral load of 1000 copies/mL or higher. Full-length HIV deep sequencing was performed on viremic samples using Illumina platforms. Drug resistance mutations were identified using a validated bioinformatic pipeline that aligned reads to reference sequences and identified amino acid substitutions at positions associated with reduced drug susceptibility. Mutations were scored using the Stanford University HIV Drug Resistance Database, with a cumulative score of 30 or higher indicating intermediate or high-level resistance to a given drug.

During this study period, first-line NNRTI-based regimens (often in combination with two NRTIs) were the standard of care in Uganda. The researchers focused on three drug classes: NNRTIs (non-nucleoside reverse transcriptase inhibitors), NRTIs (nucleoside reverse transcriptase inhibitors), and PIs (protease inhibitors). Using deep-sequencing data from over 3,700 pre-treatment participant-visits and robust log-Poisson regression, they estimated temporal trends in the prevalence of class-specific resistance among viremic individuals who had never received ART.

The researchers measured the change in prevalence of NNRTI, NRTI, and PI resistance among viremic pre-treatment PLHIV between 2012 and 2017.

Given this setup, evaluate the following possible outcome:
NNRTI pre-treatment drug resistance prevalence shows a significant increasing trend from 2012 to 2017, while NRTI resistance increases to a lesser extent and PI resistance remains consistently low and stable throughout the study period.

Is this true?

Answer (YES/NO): NO